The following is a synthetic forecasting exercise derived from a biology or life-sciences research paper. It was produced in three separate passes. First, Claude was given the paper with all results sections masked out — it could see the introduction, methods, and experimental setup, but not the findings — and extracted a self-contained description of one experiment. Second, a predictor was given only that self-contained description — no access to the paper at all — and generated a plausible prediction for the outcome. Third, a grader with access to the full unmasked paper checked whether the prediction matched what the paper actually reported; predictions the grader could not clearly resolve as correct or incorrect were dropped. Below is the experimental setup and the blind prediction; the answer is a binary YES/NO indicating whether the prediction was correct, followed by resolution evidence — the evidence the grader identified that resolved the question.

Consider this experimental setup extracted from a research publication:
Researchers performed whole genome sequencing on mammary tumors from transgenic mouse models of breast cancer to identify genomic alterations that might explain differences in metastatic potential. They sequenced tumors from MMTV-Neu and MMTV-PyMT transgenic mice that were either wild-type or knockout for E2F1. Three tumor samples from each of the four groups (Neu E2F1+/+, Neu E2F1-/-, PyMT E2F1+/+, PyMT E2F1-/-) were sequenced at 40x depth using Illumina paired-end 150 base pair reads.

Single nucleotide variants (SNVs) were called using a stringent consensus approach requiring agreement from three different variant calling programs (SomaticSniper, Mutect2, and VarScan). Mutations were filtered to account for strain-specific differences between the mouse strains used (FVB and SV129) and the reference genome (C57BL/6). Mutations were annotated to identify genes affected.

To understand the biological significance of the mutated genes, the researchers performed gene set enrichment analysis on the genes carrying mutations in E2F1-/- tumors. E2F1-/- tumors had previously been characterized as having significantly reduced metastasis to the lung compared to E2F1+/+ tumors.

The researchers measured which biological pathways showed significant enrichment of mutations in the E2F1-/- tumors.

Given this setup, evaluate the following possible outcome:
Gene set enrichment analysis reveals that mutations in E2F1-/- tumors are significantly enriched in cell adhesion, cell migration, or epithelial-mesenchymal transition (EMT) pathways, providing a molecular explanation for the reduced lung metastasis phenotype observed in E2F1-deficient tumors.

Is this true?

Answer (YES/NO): YES